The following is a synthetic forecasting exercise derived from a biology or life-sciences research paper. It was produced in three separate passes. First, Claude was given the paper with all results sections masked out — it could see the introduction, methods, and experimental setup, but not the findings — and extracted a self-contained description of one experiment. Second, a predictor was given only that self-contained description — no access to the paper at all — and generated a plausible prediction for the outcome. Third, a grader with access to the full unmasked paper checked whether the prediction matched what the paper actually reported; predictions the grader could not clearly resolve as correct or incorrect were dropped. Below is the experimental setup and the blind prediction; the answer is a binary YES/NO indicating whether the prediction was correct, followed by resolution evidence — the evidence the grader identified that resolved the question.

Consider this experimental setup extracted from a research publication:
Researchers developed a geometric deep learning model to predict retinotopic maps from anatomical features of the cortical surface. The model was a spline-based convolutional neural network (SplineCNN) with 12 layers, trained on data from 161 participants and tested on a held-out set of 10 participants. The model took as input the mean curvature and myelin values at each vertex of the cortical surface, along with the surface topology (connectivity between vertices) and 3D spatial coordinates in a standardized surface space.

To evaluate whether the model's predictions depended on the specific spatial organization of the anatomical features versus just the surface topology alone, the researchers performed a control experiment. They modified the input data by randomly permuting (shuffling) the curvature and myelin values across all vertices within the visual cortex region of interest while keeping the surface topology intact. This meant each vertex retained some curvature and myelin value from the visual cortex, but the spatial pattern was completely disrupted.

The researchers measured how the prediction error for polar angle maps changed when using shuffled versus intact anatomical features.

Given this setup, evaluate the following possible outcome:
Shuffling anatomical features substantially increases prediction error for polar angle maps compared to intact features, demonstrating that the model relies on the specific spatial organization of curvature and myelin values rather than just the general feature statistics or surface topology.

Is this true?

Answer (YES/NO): NO